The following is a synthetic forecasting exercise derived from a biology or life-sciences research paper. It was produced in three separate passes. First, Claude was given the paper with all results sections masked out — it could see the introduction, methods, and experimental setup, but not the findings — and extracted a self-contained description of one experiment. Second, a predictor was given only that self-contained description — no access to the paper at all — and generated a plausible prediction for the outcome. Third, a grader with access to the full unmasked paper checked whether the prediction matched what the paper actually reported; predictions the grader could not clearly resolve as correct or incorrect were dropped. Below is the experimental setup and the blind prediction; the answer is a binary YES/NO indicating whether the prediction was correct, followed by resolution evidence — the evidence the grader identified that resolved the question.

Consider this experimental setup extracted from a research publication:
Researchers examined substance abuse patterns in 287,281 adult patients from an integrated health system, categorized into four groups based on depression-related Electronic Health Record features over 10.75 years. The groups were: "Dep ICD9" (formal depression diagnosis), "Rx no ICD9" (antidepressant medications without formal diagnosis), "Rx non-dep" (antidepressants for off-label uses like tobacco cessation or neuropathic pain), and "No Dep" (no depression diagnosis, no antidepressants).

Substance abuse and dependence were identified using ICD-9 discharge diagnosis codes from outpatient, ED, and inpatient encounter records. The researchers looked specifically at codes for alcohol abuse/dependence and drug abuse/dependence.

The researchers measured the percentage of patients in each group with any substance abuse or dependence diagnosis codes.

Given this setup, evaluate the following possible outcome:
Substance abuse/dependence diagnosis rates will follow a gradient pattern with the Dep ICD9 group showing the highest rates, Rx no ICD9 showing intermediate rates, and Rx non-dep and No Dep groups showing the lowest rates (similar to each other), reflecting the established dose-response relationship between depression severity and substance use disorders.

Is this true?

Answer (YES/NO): NO